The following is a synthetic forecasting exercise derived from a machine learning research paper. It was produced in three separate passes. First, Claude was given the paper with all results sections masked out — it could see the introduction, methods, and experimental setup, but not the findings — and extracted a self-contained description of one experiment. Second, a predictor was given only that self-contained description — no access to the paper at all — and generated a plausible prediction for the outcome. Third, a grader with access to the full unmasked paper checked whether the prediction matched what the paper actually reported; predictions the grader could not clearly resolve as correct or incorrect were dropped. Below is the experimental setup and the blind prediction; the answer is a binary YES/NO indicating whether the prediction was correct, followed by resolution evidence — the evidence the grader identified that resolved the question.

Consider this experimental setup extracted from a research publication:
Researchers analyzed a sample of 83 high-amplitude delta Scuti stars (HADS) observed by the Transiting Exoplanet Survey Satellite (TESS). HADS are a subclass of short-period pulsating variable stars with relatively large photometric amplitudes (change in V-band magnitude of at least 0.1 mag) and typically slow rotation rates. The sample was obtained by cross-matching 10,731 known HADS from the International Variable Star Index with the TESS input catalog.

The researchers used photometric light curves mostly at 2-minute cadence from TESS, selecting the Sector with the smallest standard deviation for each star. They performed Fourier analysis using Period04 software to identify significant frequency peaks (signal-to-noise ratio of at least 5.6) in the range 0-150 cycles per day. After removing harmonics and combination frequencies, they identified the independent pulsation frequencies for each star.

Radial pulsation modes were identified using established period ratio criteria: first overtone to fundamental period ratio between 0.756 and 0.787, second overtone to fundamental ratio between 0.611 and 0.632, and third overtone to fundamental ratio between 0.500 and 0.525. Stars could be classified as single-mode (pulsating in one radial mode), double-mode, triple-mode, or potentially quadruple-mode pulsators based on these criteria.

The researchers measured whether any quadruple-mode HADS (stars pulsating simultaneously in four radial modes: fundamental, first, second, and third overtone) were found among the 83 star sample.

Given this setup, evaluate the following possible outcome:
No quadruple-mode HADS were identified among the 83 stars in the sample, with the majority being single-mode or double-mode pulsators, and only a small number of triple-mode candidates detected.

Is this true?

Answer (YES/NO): YES